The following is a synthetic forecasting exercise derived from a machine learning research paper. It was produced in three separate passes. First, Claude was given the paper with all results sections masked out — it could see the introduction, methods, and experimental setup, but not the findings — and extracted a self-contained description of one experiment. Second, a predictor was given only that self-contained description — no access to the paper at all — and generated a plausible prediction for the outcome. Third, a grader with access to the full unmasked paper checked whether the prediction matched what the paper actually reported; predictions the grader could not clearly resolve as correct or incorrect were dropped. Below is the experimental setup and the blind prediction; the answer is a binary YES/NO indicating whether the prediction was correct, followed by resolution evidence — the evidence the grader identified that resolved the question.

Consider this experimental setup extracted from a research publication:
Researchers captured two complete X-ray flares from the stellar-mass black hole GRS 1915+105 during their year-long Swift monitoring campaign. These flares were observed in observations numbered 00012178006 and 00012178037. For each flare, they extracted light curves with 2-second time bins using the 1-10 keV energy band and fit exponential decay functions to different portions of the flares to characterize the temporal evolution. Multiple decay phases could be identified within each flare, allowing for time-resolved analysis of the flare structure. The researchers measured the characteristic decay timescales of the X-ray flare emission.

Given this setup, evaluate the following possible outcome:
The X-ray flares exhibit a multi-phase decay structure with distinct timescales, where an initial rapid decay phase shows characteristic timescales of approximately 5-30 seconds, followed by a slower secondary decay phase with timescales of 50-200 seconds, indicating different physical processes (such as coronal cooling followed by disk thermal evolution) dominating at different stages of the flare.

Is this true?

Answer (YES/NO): NO